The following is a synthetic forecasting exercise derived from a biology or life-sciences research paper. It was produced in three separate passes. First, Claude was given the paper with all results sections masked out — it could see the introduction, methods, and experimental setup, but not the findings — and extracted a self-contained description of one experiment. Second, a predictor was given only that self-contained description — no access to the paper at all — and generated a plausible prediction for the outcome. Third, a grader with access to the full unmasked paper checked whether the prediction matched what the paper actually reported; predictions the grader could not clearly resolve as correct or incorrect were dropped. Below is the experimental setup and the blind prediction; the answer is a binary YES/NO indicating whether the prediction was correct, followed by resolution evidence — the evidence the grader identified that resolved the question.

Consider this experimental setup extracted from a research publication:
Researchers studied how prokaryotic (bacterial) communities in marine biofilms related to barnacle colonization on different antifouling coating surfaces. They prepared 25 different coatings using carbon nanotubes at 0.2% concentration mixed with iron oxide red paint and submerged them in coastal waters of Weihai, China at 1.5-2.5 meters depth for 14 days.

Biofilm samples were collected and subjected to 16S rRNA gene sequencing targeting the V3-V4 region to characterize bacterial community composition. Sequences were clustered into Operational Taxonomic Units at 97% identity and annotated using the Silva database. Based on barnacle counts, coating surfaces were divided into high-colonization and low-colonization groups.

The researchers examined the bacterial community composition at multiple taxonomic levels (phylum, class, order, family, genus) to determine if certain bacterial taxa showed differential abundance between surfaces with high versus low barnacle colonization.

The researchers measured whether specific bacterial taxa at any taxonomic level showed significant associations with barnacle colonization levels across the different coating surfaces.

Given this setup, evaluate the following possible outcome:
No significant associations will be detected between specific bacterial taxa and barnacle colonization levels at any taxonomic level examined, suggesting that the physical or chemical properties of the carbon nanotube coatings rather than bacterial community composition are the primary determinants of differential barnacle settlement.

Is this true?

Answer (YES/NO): NO